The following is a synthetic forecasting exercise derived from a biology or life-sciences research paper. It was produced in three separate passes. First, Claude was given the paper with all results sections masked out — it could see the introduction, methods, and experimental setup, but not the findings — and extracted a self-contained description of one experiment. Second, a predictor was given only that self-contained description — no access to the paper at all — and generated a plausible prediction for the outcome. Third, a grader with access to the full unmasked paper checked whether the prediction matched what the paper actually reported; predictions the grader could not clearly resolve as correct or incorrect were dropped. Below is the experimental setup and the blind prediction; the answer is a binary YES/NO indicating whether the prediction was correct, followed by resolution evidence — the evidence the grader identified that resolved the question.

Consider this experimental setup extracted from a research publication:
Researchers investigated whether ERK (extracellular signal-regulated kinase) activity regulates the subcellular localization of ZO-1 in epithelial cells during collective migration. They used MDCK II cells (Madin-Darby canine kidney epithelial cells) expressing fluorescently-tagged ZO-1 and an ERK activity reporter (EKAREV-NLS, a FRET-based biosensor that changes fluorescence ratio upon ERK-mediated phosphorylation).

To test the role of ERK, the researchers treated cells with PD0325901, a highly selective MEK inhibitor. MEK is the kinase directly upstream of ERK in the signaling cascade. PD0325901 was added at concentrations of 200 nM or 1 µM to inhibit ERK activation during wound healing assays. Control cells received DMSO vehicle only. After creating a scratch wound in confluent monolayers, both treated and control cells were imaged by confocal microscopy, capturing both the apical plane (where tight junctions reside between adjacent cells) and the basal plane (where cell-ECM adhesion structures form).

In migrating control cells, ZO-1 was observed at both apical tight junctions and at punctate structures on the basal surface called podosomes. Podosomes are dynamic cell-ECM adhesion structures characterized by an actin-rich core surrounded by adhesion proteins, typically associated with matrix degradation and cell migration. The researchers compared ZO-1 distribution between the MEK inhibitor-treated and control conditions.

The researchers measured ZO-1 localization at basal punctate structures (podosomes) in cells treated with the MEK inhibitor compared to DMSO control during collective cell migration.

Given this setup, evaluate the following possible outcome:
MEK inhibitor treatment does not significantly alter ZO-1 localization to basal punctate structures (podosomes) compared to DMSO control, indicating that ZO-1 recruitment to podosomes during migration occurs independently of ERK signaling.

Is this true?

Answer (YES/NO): NO